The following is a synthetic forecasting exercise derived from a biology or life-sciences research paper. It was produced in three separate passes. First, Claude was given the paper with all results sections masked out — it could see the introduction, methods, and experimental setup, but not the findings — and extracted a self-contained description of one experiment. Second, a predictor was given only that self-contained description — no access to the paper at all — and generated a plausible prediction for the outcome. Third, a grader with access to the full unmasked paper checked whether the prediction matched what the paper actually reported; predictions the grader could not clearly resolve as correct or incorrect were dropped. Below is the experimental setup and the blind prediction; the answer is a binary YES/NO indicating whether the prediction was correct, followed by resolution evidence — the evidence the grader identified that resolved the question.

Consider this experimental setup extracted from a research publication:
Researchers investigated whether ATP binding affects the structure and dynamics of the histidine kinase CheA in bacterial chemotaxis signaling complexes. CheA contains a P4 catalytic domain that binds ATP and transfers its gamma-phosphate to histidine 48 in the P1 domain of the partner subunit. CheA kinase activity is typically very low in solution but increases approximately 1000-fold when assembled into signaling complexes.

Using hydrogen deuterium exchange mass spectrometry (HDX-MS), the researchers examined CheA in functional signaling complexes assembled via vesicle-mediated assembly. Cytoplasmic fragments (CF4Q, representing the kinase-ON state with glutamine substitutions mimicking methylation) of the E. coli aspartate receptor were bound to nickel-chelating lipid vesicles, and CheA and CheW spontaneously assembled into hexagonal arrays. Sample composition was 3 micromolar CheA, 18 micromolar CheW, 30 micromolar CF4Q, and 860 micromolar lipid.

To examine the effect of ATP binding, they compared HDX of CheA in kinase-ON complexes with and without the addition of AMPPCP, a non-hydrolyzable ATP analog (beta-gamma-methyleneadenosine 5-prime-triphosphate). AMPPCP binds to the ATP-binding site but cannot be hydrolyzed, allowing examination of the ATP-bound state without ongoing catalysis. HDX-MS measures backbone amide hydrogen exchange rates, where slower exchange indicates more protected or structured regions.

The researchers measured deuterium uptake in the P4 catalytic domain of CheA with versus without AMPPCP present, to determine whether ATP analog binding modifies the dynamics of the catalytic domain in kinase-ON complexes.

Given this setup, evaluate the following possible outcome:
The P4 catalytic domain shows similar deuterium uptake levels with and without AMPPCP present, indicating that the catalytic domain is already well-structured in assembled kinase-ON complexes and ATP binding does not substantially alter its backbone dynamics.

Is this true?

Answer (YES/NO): NO